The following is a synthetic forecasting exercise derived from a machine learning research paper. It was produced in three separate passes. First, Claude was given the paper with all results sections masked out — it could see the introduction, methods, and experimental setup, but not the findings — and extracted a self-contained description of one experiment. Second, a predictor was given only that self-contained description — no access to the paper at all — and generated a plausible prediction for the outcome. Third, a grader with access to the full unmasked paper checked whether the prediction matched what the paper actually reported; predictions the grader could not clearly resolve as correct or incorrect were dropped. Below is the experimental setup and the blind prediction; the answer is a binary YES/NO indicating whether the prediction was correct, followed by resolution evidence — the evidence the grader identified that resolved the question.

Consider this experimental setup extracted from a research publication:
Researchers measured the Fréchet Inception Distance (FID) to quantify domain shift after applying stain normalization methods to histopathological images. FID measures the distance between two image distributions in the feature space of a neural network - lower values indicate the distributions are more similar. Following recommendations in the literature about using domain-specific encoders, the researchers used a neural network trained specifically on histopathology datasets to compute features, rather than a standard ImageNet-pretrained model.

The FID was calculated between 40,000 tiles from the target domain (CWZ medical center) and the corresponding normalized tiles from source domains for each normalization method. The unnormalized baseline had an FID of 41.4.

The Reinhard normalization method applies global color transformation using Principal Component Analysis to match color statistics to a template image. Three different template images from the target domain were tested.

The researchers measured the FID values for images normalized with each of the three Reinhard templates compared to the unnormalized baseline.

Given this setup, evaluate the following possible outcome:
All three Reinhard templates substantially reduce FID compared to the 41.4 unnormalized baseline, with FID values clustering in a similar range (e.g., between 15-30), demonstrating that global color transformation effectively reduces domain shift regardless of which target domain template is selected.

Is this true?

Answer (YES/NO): NO